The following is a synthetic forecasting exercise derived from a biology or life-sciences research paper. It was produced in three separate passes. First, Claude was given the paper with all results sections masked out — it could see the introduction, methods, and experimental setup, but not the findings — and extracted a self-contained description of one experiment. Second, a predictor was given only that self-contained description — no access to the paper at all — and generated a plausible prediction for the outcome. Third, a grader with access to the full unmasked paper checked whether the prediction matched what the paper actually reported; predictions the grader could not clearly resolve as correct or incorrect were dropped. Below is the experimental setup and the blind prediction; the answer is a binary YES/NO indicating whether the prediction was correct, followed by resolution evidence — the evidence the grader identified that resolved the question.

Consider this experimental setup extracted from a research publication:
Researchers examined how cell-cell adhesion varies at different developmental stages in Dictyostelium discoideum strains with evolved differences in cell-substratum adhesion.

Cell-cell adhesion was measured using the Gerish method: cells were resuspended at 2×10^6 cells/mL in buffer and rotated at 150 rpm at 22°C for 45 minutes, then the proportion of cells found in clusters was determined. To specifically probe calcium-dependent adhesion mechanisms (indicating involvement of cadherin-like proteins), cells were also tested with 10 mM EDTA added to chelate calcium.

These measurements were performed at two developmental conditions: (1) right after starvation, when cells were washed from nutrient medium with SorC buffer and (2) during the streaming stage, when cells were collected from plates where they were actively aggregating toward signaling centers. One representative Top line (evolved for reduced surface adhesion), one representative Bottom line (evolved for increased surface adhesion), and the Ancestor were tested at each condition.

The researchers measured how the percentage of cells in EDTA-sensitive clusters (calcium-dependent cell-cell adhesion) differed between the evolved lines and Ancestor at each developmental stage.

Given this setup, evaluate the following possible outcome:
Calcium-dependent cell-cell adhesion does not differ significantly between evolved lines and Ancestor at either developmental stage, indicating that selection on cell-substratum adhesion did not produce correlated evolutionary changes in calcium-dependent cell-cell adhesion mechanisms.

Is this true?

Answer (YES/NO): NO